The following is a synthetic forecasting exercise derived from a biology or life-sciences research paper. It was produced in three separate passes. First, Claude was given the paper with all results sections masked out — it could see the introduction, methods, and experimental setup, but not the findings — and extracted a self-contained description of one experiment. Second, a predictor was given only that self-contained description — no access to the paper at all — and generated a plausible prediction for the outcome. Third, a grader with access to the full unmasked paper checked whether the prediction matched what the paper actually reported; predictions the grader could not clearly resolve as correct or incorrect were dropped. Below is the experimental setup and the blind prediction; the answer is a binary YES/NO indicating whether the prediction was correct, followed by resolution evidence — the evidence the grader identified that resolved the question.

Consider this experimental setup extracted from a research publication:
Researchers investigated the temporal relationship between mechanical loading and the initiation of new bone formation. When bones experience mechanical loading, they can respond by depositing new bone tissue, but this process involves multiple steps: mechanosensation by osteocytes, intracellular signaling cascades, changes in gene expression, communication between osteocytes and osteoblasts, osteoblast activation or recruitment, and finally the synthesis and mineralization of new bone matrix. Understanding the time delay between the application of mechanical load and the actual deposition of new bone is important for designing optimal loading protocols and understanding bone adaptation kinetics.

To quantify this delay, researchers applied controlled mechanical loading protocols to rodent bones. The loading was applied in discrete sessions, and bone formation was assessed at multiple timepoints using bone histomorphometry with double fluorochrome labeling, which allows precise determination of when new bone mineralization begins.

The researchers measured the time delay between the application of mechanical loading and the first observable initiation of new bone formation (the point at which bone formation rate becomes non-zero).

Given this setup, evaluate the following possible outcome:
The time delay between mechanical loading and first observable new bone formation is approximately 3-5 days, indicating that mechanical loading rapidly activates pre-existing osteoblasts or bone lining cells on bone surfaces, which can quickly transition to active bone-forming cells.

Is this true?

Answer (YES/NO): YES